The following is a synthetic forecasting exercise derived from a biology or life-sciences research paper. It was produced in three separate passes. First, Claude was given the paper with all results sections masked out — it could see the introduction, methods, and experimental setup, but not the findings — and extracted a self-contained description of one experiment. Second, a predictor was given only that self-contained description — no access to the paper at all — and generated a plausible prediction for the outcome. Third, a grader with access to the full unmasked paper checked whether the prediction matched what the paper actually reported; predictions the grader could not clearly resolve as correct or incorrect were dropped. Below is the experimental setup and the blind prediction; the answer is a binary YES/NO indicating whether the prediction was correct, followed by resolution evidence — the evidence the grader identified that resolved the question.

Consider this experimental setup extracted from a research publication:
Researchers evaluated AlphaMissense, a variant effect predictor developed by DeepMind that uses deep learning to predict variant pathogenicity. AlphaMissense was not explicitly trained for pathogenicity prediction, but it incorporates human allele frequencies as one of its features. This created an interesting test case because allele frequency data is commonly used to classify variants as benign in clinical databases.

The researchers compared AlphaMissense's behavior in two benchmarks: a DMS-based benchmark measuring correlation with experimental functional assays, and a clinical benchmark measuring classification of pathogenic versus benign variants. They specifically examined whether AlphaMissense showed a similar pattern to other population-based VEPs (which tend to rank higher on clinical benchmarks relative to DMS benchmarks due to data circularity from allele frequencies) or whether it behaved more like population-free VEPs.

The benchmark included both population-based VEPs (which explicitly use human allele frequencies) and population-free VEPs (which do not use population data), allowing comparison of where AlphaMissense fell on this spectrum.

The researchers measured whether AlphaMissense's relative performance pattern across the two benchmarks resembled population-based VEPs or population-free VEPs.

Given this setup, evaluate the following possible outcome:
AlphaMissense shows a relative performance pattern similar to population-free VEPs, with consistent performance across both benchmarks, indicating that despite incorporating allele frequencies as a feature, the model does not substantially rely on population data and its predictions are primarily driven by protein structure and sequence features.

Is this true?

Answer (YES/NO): NO